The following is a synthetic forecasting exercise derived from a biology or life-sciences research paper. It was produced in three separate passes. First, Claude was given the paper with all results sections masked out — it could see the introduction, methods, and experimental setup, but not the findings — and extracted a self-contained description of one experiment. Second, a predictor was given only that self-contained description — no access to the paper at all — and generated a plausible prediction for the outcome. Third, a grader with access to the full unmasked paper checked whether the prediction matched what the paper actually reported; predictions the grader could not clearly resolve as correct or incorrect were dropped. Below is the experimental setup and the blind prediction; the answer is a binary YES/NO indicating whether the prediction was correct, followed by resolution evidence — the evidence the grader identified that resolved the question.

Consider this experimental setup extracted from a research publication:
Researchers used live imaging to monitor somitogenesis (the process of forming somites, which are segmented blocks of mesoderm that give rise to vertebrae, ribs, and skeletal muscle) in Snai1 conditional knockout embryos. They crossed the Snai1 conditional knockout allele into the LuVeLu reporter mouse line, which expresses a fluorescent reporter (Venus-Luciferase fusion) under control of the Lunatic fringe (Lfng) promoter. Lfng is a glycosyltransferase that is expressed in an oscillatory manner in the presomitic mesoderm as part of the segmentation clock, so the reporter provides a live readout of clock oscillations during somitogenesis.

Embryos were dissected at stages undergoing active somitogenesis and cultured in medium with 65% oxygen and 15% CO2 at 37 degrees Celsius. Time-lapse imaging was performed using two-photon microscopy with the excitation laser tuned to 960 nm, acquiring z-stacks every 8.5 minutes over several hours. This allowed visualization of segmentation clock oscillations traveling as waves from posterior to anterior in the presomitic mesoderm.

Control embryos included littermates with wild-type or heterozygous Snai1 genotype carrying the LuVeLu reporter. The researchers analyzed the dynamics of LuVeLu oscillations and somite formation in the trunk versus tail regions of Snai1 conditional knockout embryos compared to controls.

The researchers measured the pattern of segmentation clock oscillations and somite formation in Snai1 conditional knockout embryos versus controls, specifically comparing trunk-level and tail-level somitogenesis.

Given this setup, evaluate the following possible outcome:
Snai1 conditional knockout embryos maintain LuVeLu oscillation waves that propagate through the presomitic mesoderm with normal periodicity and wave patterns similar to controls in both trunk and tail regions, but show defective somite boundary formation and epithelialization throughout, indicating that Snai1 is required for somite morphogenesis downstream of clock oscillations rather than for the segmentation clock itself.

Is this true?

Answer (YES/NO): NO